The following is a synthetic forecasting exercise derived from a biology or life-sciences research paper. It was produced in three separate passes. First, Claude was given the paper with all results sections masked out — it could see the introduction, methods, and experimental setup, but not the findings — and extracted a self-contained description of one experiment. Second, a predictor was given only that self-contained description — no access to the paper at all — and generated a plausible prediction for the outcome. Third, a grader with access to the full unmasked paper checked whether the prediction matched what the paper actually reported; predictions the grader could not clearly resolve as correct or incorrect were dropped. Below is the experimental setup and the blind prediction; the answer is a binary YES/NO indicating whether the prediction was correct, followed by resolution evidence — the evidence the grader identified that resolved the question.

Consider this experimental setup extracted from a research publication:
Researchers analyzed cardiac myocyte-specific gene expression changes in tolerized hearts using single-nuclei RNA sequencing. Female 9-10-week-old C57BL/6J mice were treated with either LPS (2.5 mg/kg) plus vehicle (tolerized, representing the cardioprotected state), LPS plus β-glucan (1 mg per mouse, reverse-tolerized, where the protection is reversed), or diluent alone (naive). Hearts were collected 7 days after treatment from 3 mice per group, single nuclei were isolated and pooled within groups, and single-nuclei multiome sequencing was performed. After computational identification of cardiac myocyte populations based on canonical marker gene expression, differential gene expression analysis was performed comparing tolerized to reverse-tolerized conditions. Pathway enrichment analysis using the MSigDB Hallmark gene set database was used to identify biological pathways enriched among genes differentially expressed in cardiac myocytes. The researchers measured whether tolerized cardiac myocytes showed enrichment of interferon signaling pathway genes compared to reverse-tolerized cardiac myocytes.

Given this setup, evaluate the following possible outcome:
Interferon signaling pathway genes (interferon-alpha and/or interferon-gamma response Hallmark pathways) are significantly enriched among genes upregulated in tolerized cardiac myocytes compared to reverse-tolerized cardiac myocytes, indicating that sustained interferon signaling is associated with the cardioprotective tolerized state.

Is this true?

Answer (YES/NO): YES